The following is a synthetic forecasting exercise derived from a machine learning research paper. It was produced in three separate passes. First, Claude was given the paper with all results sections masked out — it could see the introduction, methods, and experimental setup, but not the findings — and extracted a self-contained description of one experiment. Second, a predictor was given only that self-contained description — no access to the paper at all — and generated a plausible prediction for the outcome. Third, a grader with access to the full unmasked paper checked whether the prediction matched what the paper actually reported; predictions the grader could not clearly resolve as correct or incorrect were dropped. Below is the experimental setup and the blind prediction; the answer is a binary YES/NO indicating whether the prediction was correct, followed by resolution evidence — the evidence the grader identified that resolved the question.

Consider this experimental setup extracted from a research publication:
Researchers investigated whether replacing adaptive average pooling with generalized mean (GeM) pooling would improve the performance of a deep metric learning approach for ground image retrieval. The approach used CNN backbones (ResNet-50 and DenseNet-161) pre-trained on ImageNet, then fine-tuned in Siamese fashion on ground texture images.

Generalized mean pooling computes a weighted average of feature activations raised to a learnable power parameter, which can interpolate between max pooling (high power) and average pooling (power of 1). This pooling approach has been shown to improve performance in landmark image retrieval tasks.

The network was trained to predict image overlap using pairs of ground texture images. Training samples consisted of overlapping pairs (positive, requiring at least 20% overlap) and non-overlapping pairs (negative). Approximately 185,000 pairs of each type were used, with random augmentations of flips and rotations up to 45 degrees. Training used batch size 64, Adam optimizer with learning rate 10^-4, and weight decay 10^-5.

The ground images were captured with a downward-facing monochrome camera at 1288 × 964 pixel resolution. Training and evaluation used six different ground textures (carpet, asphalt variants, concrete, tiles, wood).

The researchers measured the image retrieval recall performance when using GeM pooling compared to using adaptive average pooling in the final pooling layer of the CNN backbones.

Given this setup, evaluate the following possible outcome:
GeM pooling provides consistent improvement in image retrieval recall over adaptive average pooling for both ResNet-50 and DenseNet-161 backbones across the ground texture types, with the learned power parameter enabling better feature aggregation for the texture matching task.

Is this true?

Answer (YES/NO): NO